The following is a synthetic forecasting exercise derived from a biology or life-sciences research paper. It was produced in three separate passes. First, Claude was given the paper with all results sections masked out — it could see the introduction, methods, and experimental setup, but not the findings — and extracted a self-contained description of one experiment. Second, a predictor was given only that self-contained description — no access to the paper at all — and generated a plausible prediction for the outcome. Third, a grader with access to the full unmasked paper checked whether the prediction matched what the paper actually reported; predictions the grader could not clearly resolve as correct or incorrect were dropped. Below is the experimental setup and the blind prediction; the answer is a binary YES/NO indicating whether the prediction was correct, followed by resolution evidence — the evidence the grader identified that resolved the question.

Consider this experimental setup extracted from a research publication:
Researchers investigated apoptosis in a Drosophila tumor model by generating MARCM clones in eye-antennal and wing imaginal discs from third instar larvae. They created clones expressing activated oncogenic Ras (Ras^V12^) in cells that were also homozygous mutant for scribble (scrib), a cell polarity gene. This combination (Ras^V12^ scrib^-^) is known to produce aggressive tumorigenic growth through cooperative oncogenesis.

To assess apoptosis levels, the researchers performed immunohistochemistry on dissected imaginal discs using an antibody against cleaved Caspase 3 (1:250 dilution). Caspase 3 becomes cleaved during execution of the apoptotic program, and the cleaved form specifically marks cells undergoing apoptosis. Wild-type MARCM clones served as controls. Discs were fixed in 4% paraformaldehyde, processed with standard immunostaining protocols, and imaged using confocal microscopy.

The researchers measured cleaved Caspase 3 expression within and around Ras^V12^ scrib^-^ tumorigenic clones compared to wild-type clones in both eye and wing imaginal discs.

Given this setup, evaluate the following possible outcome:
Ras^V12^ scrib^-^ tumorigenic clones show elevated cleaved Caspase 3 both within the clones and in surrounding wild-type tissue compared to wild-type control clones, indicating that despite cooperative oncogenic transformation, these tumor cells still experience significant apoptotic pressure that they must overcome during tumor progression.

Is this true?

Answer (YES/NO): NO